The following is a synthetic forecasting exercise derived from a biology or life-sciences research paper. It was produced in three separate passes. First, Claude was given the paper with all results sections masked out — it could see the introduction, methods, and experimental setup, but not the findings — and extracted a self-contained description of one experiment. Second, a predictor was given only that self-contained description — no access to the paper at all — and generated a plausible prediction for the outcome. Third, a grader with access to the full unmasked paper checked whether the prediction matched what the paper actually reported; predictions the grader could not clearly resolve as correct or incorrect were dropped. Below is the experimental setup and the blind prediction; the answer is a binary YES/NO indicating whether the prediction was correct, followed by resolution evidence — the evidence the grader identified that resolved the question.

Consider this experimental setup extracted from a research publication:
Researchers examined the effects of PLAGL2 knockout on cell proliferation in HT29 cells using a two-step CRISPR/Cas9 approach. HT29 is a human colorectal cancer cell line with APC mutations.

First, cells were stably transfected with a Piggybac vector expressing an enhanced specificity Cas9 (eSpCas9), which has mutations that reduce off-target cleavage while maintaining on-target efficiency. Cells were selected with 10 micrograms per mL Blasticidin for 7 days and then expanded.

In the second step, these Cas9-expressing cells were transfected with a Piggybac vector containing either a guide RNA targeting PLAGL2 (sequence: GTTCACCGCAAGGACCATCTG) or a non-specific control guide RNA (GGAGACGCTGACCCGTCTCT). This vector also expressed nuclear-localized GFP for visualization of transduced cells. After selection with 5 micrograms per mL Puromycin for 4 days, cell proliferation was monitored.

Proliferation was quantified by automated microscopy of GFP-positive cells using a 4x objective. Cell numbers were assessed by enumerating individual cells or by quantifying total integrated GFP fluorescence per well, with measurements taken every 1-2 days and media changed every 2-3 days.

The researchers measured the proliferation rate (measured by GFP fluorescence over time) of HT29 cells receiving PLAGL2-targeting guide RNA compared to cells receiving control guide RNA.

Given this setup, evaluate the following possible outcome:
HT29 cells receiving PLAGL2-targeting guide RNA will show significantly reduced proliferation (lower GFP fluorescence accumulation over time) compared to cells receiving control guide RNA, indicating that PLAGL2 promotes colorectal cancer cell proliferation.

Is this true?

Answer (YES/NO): YES